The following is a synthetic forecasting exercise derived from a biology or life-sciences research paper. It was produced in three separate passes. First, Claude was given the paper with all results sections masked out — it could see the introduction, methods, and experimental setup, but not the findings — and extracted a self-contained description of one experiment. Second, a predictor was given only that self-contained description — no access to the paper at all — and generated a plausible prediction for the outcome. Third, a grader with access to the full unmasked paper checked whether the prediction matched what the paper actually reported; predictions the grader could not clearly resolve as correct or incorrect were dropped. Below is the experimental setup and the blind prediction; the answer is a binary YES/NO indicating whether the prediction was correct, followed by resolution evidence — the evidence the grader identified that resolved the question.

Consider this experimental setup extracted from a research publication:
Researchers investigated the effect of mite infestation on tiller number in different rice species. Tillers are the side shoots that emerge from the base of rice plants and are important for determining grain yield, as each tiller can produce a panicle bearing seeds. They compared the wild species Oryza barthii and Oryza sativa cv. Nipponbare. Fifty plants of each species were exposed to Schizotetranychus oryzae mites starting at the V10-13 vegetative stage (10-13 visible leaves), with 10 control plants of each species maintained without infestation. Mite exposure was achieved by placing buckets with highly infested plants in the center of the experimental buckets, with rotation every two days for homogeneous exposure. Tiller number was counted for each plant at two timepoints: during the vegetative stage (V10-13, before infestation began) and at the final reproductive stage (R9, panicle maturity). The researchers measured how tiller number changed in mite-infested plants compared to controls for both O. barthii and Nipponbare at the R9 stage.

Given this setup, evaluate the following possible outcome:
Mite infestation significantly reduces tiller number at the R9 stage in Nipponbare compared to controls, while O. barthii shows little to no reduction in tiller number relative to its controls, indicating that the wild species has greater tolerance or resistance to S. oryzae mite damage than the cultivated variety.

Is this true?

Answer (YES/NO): NO